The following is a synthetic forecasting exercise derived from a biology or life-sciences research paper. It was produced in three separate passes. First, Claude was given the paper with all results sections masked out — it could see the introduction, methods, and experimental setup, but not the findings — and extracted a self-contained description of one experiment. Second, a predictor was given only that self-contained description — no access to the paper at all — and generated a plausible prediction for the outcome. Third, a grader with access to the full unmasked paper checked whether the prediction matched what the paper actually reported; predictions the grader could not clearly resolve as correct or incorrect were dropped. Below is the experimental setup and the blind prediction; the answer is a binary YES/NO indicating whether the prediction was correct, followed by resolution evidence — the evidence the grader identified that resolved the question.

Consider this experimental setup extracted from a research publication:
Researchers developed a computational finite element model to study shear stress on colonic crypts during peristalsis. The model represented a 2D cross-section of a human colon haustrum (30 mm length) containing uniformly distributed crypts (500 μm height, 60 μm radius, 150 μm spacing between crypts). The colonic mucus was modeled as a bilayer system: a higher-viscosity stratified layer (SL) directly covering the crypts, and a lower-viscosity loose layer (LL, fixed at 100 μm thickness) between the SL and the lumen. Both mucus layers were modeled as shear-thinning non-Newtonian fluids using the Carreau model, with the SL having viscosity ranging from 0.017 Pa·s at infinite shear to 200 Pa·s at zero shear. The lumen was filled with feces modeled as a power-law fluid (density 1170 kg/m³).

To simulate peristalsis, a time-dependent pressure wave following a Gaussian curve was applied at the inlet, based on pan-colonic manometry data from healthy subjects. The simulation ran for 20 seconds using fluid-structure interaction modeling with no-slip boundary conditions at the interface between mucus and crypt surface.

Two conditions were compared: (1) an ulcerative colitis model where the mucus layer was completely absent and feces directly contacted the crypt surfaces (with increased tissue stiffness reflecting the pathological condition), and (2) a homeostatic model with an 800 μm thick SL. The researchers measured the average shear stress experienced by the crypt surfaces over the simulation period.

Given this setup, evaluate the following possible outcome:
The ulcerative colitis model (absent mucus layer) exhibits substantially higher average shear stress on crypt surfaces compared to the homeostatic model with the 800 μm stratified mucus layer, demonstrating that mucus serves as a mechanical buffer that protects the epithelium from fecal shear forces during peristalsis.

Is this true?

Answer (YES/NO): YES